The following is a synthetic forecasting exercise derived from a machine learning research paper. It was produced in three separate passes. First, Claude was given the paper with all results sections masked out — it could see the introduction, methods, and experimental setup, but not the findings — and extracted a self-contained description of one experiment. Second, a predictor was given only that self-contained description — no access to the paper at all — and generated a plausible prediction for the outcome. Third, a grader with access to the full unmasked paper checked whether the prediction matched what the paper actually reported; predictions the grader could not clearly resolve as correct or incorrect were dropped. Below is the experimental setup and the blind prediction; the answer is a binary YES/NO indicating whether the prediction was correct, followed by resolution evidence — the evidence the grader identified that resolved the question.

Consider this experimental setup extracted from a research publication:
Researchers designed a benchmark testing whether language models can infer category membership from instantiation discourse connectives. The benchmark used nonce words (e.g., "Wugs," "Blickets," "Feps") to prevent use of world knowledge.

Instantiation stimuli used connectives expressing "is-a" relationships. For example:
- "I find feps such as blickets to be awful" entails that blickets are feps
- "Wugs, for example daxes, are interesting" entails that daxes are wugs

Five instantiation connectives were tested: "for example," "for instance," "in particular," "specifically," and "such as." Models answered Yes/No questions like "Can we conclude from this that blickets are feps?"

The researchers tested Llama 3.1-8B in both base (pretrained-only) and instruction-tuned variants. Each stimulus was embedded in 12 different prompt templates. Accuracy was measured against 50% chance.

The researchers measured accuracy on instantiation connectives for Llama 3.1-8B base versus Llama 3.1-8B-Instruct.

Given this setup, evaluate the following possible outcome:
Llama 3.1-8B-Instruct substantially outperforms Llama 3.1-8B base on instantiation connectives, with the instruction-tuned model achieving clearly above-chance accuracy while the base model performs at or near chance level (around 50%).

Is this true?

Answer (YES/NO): NO